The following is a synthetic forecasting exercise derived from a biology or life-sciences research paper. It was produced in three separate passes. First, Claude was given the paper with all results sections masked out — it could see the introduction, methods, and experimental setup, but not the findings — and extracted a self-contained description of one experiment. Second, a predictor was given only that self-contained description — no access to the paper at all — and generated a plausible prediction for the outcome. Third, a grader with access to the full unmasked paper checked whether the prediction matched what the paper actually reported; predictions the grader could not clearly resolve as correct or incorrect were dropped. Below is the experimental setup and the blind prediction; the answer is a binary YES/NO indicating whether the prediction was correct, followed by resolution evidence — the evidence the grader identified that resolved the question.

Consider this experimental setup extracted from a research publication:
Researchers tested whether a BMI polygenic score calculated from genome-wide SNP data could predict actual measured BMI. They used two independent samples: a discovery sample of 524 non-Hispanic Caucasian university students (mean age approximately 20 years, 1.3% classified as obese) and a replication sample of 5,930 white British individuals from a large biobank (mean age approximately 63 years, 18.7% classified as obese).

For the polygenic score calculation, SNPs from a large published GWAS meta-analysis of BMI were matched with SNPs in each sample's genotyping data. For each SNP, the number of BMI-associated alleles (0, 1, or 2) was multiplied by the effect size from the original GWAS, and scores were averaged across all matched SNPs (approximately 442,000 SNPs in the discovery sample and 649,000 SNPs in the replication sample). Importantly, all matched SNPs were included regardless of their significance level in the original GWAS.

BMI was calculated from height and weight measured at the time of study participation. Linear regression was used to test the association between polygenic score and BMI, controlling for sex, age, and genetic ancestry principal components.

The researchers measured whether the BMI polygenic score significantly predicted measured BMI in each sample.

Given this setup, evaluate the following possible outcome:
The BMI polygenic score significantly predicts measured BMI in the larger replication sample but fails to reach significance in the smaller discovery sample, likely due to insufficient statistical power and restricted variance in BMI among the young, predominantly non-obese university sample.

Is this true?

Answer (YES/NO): NO